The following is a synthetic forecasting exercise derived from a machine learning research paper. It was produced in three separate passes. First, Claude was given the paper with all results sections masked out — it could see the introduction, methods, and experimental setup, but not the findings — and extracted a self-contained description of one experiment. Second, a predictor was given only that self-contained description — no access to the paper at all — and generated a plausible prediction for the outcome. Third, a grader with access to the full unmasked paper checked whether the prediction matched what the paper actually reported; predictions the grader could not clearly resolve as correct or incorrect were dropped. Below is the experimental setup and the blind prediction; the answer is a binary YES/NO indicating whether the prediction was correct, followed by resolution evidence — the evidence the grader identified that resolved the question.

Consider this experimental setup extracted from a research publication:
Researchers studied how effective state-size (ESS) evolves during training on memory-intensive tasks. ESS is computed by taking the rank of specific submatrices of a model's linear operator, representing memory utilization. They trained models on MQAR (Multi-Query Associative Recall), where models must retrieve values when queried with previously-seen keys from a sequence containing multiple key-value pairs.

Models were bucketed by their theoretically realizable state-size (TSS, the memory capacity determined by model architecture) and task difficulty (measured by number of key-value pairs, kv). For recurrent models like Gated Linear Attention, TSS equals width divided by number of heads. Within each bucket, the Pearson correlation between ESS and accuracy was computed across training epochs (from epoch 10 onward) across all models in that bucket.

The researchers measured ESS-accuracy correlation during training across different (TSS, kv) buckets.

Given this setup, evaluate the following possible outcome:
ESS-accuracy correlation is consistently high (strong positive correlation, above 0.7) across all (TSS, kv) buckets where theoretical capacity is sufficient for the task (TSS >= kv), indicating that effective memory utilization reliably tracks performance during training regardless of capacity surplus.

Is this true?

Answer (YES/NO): NO